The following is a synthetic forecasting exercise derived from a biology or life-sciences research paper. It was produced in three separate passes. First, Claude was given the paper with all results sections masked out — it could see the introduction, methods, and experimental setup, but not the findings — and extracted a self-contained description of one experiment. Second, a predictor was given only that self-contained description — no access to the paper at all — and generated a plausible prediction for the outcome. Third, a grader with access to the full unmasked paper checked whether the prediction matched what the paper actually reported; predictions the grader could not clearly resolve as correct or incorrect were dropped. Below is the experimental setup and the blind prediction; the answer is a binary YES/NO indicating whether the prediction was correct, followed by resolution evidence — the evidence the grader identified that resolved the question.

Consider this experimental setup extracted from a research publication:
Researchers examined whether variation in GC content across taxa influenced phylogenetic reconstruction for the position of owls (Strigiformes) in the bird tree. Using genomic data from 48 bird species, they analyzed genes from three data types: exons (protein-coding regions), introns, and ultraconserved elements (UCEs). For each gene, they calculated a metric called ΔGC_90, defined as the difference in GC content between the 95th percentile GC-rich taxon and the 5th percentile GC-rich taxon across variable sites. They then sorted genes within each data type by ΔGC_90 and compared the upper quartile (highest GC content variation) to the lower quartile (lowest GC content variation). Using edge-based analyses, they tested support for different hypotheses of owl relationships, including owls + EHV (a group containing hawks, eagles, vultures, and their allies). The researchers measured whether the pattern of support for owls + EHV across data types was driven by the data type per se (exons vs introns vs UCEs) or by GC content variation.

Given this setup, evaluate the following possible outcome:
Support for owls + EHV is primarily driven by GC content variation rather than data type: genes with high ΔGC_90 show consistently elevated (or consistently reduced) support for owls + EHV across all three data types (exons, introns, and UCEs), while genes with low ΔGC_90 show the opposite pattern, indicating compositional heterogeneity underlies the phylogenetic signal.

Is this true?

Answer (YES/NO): NO